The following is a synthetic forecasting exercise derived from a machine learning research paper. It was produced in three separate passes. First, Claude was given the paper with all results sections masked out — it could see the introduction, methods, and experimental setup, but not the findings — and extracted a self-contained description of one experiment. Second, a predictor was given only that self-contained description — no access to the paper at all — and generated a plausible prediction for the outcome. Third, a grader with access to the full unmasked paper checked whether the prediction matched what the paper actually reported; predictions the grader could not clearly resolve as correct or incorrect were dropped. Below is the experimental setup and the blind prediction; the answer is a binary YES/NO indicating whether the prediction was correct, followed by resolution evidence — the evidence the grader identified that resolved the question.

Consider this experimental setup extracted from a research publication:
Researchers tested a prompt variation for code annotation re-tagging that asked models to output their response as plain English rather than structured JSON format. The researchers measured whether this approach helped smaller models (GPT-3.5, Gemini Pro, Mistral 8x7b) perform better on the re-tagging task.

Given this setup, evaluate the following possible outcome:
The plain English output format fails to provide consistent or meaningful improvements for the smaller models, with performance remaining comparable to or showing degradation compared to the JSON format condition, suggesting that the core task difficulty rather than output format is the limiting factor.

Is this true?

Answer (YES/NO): NO